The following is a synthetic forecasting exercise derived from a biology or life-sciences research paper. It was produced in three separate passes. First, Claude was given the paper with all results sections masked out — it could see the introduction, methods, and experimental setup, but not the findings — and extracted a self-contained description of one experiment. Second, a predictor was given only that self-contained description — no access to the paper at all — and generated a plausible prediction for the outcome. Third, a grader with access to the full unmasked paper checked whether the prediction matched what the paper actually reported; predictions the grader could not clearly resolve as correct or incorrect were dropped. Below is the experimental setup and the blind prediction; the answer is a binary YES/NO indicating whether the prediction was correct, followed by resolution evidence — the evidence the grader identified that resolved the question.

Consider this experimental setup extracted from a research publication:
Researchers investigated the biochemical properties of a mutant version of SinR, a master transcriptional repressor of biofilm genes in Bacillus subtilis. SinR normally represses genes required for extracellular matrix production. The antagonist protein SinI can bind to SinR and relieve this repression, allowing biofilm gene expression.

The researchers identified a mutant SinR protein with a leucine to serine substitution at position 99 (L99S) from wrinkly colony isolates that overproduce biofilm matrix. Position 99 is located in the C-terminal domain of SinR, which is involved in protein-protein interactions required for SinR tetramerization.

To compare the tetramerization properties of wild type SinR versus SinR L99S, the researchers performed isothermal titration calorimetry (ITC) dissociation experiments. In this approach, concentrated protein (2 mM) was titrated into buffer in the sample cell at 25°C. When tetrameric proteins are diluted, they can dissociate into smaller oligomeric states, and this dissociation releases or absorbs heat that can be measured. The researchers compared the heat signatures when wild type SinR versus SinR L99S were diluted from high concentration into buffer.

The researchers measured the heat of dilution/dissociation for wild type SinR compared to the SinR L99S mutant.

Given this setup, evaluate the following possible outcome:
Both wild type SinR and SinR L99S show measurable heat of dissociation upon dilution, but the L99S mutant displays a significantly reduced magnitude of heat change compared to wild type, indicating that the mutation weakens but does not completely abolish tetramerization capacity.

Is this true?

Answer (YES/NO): NO